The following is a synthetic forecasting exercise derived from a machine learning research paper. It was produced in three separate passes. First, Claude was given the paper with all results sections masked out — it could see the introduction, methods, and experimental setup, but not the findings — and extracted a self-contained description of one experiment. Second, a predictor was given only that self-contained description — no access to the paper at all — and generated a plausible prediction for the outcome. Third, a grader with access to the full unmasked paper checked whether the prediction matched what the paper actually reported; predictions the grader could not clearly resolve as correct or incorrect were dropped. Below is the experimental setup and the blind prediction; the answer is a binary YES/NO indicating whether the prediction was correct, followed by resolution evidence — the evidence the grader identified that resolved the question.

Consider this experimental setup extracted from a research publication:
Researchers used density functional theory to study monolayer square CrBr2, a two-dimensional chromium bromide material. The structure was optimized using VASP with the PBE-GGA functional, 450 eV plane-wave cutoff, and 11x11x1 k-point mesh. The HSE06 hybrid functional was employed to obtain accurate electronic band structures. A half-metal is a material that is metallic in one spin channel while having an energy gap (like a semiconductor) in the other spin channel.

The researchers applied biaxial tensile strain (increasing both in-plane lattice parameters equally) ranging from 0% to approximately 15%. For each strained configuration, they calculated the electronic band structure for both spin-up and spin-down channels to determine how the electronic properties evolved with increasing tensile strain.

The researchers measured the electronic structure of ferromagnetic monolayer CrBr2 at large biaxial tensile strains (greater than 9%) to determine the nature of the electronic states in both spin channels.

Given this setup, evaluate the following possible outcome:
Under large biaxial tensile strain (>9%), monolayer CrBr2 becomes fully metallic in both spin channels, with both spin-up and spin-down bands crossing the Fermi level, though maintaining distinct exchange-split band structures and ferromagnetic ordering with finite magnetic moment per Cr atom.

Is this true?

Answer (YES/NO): NO